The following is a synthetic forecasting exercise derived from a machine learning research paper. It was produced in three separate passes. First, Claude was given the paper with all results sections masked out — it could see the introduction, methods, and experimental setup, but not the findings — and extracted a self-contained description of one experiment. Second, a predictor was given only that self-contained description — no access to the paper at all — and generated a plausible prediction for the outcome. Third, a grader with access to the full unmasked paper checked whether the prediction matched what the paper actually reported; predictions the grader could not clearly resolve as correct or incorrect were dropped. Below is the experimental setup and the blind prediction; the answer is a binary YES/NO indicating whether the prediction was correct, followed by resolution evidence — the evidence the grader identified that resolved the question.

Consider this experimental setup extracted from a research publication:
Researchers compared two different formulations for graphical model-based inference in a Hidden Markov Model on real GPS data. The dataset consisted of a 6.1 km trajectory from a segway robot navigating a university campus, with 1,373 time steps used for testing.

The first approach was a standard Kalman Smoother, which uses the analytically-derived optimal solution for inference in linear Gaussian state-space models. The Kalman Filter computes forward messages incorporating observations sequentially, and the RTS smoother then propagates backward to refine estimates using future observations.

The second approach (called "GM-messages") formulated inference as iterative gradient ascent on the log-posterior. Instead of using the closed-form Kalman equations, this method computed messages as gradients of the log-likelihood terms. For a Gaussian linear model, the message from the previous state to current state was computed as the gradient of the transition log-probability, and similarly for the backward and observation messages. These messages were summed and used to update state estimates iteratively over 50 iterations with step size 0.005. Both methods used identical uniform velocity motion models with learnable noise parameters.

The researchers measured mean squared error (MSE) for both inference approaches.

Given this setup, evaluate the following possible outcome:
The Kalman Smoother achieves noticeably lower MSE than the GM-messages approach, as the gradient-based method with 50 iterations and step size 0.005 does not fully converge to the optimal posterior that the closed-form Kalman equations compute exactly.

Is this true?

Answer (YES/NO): NO